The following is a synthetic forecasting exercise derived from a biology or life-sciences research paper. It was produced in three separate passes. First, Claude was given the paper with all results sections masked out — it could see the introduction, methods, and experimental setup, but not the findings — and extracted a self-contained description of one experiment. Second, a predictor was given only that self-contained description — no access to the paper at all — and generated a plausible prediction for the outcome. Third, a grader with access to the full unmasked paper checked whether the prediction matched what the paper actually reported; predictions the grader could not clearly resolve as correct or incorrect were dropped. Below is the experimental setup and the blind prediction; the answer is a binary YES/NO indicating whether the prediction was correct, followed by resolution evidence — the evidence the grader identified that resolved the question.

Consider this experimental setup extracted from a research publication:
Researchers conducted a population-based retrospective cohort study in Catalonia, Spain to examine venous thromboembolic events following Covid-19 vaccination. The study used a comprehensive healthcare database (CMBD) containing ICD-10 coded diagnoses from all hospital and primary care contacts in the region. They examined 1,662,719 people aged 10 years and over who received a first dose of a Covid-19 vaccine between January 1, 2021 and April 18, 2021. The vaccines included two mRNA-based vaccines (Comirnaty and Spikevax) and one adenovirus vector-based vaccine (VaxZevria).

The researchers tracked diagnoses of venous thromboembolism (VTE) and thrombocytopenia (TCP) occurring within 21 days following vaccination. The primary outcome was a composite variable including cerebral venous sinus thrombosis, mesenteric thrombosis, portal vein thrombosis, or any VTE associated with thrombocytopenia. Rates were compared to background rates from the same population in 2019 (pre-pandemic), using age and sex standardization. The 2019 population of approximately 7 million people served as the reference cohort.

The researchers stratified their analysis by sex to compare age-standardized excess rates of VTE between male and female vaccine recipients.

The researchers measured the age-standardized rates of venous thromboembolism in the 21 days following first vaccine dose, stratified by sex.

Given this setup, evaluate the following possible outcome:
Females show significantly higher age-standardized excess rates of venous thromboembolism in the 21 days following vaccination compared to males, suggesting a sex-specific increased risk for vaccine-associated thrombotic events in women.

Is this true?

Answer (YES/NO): NO